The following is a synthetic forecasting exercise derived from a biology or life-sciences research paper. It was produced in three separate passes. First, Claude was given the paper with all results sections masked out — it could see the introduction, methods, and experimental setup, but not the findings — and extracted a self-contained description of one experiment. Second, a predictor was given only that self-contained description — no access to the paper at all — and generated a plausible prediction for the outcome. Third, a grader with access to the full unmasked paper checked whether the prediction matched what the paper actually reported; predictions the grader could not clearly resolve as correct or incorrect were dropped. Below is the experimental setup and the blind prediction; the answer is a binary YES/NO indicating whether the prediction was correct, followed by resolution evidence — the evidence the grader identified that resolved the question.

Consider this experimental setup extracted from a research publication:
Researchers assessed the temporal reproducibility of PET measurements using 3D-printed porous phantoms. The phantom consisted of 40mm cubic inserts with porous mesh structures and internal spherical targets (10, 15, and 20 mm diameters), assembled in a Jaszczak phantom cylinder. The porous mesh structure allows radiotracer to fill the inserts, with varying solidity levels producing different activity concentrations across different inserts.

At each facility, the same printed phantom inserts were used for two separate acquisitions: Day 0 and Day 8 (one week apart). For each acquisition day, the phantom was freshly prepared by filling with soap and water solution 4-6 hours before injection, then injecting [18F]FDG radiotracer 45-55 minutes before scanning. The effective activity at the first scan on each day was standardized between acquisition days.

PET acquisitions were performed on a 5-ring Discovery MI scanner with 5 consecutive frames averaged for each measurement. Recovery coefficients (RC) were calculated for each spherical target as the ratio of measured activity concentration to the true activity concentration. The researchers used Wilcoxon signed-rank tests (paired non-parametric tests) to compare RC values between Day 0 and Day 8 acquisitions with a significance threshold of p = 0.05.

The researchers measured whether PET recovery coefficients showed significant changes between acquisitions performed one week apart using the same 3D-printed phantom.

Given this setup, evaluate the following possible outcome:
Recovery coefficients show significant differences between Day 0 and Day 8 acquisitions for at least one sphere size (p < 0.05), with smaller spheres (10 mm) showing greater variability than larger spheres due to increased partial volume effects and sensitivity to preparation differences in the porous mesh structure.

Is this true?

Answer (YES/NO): NO